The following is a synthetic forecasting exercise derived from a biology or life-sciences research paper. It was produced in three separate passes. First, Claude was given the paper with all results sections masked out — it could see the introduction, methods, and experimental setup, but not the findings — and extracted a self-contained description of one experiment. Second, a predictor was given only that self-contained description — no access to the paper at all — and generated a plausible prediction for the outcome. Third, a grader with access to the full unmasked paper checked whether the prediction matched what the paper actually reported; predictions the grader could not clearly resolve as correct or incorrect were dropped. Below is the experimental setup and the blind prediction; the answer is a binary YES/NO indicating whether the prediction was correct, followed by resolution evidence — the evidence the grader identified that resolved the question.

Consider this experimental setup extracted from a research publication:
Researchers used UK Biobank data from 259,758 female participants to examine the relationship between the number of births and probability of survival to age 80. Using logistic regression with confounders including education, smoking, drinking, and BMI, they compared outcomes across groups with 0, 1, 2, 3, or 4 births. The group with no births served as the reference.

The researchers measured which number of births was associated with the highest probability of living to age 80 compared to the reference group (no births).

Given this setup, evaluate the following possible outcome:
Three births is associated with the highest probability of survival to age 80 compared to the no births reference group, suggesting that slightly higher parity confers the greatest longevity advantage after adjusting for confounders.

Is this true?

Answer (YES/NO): YES